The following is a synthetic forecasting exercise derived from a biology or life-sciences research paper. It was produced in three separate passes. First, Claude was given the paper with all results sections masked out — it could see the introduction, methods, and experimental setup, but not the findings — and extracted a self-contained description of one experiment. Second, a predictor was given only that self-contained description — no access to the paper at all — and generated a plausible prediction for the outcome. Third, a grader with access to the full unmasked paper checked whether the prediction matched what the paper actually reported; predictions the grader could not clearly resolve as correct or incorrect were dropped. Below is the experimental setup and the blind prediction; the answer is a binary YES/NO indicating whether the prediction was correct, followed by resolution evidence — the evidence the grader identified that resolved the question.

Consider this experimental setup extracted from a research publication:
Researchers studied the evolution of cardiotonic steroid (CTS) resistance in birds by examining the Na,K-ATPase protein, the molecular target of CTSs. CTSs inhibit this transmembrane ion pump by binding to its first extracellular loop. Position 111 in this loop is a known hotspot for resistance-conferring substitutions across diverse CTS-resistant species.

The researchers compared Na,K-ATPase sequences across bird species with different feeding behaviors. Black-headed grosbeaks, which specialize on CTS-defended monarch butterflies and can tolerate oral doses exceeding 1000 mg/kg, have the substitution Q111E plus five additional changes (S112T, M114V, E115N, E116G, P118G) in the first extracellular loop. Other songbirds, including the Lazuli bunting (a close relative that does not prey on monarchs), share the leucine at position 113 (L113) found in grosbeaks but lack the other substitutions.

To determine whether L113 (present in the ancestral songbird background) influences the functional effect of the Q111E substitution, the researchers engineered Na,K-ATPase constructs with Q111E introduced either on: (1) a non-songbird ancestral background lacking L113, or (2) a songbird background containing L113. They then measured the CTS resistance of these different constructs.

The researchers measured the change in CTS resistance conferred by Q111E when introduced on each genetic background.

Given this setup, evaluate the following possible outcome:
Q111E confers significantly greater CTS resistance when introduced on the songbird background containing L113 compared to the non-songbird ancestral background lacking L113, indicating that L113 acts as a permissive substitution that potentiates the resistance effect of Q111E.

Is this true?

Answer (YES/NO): NO